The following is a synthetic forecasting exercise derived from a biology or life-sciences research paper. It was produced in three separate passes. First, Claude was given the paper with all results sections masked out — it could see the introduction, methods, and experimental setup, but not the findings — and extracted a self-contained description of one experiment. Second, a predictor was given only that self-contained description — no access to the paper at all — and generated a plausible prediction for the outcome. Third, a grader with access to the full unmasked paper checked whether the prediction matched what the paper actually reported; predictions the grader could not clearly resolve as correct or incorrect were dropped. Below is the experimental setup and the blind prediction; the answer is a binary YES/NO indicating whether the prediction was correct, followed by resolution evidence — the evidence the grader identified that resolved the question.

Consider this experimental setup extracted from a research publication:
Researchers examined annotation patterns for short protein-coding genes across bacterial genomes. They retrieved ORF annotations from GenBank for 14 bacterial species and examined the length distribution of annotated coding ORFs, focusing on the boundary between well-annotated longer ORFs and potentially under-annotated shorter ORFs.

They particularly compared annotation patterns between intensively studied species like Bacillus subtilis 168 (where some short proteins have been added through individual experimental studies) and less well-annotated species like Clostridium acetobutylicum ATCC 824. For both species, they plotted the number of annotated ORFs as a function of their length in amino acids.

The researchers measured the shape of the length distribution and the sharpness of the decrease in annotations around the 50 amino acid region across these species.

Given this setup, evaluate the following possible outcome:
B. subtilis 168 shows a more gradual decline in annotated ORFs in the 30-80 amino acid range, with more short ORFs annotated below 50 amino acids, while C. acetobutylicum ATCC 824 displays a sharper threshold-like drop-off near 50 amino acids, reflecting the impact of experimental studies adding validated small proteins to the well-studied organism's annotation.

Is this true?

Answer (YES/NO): YES